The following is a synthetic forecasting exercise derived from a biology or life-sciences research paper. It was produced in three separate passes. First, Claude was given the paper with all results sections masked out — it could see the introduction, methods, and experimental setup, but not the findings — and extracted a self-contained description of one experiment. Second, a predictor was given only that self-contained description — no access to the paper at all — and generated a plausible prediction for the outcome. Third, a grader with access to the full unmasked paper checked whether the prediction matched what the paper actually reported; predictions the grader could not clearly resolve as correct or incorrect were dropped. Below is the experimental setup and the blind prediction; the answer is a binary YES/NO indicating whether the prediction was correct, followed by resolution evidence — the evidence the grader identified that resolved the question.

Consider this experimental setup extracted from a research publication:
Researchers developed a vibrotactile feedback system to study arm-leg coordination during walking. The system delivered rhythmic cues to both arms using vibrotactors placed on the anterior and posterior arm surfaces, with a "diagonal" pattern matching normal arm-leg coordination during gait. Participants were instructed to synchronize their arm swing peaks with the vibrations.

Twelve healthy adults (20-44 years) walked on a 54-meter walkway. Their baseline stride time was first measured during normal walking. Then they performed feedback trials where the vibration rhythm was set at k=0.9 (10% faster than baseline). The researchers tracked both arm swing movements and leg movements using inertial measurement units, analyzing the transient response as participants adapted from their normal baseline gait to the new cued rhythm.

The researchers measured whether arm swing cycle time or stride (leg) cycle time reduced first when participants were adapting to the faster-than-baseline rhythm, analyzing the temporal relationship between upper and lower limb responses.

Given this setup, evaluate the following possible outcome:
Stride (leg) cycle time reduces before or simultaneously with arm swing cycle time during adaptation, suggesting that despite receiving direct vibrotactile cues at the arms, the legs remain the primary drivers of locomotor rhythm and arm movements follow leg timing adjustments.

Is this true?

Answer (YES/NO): NO